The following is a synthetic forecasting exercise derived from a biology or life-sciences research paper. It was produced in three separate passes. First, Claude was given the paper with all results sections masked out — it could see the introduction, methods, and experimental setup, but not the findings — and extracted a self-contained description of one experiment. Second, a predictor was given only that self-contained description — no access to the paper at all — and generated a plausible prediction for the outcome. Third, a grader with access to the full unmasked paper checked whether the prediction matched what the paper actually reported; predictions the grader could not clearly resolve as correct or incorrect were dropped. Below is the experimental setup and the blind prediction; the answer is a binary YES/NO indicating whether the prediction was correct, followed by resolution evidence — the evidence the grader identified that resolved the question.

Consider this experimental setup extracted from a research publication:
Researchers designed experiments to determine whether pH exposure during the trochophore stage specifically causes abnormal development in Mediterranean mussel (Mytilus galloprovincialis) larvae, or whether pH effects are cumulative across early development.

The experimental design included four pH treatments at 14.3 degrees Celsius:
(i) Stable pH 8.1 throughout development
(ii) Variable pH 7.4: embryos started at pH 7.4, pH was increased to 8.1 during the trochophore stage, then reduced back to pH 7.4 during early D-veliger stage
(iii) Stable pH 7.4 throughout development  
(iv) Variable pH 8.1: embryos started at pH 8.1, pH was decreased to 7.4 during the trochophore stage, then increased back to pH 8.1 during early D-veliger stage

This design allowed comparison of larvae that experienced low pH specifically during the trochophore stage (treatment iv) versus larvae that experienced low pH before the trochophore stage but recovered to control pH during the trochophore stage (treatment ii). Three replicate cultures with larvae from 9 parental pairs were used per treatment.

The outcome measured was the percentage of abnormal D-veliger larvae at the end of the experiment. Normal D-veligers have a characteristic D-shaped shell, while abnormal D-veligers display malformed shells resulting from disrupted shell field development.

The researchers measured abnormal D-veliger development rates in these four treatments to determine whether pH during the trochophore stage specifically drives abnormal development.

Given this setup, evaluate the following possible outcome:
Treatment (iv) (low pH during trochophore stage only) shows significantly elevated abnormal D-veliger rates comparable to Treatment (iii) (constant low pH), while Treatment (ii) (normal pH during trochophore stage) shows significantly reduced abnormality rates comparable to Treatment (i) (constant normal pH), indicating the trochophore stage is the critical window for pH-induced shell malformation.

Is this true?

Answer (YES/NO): YES